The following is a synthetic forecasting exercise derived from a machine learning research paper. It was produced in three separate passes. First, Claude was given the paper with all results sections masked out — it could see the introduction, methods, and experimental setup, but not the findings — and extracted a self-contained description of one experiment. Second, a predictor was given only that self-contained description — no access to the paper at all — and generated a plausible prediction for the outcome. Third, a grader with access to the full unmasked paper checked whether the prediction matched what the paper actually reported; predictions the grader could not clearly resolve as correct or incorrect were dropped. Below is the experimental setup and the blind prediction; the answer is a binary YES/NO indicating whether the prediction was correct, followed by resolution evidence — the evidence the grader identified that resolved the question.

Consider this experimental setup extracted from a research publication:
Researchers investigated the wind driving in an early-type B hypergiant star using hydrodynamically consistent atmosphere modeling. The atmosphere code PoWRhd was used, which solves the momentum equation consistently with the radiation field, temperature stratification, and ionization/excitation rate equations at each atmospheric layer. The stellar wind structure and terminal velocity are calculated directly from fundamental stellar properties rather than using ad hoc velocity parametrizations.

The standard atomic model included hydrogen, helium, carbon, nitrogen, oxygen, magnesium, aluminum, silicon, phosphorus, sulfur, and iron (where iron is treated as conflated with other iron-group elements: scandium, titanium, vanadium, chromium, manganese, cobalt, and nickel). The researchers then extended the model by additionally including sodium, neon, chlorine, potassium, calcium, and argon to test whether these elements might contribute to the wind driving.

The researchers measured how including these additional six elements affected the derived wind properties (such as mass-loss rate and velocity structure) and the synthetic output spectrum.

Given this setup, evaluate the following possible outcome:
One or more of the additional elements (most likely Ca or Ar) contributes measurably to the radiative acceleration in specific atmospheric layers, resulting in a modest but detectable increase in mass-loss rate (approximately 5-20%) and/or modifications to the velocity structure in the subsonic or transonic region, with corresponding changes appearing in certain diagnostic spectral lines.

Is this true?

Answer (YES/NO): NO